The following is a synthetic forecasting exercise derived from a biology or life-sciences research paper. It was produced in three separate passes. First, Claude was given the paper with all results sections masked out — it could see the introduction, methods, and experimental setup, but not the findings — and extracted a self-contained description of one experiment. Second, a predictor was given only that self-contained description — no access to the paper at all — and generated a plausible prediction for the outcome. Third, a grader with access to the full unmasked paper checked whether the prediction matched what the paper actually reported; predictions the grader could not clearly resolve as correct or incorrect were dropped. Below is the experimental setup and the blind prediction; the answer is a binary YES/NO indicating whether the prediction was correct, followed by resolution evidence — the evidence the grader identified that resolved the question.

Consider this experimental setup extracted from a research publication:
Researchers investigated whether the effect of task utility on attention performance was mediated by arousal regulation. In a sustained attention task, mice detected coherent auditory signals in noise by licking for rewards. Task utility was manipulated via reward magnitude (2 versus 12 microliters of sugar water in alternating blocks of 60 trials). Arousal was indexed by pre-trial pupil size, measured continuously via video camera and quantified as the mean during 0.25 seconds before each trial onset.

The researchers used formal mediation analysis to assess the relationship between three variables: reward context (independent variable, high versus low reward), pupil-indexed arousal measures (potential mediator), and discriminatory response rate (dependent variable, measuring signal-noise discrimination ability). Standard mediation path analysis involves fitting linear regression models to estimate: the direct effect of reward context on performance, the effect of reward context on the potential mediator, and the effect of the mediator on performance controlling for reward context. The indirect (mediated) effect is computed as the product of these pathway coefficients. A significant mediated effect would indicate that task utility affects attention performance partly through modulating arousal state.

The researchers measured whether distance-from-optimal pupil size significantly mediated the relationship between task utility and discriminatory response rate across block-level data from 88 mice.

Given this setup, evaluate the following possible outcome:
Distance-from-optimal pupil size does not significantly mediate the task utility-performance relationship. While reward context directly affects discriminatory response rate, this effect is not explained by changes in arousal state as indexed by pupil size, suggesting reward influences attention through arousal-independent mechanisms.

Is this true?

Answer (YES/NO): NO